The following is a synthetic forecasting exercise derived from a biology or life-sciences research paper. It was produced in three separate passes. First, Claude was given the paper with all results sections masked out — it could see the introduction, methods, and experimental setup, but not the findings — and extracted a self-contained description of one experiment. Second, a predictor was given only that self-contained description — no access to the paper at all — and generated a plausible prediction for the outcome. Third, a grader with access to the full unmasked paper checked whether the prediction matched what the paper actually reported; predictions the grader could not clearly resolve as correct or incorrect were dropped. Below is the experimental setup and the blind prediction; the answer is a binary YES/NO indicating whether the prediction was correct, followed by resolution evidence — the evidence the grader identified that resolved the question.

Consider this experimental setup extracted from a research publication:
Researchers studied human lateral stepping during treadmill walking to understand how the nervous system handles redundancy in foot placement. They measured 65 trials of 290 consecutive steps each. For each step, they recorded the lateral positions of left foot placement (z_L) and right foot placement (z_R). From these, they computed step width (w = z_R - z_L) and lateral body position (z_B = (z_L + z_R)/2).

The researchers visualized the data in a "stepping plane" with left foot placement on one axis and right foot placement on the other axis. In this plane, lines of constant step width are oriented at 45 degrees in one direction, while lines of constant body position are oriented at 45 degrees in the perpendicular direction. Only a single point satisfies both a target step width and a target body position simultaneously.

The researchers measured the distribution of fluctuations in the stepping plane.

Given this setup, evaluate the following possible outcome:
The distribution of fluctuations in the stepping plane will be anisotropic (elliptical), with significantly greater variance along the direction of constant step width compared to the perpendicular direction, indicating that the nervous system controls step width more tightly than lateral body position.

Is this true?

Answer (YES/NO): YES